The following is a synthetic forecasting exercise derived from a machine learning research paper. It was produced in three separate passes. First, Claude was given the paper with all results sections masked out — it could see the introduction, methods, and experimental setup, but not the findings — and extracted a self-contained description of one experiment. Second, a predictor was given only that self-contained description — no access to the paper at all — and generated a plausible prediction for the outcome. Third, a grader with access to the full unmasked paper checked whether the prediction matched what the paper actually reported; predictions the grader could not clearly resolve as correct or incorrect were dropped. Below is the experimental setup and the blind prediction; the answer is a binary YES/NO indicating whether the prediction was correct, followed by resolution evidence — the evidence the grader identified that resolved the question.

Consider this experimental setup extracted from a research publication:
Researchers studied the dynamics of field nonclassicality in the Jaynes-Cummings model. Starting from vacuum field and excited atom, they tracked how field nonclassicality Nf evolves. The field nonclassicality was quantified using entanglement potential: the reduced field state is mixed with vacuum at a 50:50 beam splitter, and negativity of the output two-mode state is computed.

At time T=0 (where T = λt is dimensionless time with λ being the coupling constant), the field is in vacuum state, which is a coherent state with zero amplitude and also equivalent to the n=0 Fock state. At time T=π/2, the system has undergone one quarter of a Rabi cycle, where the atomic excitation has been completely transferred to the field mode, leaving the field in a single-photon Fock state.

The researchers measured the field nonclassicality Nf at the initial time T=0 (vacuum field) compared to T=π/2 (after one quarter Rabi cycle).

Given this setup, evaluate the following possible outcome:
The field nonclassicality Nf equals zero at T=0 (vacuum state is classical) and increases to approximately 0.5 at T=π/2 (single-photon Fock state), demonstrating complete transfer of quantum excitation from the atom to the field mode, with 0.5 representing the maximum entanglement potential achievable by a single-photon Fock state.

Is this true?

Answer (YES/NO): YES